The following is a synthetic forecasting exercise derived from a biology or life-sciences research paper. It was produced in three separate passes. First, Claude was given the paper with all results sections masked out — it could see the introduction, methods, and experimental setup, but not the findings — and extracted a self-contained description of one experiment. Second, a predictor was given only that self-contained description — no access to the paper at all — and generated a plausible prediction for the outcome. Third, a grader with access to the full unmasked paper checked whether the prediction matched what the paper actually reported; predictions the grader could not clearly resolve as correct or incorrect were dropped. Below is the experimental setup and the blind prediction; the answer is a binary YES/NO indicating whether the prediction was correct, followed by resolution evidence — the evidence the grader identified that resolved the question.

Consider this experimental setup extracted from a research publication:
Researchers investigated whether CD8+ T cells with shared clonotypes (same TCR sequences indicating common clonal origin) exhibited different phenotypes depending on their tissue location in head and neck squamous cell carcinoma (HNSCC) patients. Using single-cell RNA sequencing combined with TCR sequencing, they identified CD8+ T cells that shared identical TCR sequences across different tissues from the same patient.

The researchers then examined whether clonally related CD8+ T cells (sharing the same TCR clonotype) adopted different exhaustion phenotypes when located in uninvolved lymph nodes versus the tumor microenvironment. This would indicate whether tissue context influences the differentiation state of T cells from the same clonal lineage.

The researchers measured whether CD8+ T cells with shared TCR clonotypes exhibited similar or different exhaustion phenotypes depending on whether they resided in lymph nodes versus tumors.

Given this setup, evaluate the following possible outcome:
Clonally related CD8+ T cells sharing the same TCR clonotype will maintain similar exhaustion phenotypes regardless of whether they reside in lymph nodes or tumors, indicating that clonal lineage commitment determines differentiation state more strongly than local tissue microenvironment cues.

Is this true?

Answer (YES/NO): NO